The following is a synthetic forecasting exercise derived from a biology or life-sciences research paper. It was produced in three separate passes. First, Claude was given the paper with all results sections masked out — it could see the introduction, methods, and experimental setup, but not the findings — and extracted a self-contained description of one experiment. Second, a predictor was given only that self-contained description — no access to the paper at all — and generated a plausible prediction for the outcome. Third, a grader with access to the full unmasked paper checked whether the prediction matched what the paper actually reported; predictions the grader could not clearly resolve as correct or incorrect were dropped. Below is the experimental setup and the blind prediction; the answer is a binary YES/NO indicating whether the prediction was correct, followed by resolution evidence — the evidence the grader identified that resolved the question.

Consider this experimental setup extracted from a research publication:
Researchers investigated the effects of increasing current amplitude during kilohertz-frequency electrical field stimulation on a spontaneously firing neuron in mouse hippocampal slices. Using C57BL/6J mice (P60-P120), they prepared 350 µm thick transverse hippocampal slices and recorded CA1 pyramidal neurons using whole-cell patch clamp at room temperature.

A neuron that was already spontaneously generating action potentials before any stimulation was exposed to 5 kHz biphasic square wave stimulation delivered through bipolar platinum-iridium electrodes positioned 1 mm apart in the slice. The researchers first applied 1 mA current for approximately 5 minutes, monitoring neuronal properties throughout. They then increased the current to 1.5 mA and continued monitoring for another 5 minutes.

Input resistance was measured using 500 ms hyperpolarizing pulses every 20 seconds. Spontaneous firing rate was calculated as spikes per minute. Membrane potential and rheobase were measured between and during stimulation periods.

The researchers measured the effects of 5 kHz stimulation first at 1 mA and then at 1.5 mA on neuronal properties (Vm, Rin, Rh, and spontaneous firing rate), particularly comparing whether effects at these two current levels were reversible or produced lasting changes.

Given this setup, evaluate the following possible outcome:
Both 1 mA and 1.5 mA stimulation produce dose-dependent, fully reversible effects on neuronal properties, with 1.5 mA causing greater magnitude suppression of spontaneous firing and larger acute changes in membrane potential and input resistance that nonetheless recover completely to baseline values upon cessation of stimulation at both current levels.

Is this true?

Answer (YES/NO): NO